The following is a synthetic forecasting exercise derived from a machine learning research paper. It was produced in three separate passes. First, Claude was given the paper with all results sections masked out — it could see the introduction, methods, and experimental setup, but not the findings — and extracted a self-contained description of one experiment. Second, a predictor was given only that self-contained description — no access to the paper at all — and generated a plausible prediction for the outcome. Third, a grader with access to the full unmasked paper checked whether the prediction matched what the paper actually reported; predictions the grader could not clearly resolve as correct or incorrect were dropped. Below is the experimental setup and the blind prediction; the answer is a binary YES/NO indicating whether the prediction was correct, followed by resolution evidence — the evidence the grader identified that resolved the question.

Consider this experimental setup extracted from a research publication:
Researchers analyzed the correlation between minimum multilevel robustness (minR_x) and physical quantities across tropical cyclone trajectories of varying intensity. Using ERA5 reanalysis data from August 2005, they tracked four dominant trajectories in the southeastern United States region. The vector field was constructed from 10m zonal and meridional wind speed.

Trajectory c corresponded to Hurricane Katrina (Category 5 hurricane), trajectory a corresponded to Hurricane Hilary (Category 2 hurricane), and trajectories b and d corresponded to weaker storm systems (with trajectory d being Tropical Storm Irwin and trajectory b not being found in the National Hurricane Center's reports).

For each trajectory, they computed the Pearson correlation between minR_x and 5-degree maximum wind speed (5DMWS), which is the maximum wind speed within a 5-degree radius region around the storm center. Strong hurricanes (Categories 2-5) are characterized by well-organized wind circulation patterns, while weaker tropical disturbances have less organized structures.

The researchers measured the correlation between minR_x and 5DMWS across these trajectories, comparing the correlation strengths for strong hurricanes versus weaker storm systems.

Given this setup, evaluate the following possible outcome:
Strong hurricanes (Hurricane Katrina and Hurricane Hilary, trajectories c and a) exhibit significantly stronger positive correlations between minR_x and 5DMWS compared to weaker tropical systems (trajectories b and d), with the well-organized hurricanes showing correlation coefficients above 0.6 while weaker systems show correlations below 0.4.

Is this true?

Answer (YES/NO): NO